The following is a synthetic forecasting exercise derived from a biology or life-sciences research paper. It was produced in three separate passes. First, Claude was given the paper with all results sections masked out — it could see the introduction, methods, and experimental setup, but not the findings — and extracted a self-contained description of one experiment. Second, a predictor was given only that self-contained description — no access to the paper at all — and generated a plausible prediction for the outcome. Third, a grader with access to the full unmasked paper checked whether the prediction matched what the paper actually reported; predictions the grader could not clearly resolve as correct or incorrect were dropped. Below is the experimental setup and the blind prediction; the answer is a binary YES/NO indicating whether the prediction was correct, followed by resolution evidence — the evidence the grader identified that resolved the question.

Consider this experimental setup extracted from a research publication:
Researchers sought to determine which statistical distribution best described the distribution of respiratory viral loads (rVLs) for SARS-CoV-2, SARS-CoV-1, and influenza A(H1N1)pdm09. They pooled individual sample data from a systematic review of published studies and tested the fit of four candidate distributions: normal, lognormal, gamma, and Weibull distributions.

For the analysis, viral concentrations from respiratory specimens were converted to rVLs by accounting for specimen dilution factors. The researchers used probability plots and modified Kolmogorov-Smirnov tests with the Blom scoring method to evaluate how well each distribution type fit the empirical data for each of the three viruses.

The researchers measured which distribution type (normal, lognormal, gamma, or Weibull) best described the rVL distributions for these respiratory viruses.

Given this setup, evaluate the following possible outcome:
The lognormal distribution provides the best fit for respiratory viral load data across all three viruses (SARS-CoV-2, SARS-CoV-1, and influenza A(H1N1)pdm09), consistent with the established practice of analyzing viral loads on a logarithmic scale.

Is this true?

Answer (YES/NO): NO